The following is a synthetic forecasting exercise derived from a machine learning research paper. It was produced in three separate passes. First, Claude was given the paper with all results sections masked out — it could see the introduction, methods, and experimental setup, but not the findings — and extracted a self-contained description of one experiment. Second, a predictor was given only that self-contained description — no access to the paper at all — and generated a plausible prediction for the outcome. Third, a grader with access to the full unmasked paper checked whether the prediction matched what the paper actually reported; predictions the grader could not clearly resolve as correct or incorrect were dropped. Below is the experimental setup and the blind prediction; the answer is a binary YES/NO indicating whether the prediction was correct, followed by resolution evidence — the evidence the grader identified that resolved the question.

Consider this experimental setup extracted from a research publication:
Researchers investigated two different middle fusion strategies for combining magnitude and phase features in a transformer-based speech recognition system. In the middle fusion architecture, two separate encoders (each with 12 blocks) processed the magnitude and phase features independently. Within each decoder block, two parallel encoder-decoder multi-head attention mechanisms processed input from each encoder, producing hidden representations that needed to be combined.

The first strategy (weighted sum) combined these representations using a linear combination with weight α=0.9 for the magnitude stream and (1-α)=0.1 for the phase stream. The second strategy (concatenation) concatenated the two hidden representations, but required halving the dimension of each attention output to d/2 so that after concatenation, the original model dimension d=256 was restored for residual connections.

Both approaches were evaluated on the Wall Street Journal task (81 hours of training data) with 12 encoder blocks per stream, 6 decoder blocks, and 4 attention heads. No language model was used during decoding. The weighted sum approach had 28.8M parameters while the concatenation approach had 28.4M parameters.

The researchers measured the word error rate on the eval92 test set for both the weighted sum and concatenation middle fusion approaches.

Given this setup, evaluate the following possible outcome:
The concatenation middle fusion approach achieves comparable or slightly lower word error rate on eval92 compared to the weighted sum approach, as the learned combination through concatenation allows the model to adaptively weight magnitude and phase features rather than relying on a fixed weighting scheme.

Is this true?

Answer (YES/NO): NO